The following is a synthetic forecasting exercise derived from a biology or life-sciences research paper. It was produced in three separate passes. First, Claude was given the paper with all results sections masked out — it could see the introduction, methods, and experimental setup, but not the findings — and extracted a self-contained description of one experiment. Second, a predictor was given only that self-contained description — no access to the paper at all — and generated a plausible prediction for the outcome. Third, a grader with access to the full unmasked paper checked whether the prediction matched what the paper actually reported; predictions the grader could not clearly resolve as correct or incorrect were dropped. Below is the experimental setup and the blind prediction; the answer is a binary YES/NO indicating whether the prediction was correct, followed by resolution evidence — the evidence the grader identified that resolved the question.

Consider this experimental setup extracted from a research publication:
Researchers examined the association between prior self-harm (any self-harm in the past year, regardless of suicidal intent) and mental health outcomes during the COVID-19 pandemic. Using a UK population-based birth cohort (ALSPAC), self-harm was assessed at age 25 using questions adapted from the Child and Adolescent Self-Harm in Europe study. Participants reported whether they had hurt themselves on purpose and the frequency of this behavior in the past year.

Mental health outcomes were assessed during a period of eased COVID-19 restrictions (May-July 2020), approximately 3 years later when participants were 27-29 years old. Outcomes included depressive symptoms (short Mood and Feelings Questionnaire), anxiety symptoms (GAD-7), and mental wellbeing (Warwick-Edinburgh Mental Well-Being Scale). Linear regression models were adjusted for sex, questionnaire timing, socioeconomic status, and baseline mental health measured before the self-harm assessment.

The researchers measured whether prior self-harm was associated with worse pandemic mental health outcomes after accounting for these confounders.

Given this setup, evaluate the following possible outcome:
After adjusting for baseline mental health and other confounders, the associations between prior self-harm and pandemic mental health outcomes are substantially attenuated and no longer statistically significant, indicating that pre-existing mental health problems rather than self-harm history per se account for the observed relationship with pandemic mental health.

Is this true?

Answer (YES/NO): NO